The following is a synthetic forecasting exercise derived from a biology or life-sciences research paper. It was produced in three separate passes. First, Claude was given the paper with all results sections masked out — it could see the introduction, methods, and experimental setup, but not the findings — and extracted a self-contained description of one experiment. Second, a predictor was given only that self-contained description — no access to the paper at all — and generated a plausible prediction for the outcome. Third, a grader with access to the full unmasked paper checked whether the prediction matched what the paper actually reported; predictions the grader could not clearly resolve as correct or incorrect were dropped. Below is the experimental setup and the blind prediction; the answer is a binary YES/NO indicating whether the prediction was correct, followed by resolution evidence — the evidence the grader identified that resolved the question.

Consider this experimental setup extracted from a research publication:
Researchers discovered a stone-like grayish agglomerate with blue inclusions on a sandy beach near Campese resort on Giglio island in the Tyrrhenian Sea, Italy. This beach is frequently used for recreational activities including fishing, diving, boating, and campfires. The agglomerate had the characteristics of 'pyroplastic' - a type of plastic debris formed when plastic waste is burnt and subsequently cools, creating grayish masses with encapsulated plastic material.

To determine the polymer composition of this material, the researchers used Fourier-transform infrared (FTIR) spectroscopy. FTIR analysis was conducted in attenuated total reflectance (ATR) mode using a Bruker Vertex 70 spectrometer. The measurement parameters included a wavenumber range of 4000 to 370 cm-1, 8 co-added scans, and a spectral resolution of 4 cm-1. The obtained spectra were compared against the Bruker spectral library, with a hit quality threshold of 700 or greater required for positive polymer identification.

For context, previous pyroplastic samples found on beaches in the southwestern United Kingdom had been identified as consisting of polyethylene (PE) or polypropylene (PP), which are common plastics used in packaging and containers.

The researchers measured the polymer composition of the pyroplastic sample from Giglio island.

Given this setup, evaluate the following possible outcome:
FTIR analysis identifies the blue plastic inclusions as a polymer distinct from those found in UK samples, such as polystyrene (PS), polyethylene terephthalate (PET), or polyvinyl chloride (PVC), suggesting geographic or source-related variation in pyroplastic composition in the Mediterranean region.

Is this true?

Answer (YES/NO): YES